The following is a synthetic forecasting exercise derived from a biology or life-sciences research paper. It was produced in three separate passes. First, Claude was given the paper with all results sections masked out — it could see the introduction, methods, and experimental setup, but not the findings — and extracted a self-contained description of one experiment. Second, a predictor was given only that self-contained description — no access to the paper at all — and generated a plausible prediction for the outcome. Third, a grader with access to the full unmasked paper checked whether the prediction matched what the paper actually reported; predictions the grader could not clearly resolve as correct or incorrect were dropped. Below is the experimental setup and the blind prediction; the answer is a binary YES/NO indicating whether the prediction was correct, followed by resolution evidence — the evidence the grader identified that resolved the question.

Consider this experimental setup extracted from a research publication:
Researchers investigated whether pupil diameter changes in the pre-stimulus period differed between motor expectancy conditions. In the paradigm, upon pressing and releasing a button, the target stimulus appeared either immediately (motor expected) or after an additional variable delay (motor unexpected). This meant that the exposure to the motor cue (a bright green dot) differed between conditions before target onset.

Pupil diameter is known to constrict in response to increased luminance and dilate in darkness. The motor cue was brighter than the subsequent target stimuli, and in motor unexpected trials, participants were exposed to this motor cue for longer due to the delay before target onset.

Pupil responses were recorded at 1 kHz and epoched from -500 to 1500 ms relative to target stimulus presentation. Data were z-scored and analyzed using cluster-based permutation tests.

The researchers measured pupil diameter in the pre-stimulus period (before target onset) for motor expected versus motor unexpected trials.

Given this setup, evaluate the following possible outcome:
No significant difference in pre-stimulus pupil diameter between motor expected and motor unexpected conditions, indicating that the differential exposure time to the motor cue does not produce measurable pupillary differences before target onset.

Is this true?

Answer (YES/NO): NO